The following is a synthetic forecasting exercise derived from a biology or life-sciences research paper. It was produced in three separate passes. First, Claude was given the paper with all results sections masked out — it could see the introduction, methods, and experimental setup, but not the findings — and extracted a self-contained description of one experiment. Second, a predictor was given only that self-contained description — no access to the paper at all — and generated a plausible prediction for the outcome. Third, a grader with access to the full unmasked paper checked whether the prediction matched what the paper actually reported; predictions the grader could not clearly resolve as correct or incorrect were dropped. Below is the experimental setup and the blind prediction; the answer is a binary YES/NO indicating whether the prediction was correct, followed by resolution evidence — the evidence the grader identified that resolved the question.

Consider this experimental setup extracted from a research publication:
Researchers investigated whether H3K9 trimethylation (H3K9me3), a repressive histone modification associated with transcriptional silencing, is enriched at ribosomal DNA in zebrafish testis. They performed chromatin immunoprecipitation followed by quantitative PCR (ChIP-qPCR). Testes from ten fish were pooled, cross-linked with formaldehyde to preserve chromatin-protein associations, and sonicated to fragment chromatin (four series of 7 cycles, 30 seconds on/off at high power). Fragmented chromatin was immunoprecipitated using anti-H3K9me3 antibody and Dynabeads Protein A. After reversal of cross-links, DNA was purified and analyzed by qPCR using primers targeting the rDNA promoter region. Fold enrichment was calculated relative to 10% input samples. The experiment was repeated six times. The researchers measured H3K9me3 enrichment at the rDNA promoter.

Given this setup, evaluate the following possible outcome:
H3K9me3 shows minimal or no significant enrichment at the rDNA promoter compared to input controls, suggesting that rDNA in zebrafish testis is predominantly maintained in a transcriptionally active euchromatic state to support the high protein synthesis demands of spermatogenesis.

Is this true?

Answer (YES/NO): NO